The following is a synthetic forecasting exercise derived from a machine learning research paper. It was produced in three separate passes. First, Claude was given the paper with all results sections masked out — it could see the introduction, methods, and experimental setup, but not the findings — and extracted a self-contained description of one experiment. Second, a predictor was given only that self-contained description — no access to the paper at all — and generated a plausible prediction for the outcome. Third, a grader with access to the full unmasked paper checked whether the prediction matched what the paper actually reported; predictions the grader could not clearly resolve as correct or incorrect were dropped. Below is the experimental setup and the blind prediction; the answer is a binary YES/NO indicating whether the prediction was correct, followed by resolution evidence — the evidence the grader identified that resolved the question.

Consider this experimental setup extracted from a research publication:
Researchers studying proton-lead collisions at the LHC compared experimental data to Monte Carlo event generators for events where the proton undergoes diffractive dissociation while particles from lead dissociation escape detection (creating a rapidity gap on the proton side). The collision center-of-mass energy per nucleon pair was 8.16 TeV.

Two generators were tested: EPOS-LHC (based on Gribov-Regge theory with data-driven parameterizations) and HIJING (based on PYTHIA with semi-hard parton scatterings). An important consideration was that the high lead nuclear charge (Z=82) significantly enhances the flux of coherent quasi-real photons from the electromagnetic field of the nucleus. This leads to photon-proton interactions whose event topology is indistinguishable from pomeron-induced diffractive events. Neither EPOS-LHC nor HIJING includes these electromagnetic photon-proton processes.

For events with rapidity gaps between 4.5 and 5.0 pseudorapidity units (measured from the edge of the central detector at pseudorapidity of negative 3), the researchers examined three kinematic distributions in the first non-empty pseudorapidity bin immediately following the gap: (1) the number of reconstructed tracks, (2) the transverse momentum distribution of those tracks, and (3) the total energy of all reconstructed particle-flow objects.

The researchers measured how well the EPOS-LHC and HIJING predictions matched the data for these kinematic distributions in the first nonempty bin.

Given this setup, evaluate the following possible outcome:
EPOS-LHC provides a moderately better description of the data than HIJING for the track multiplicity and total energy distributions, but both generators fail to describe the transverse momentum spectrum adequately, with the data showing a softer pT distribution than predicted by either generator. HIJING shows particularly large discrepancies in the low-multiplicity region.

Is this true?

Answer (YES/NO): NO